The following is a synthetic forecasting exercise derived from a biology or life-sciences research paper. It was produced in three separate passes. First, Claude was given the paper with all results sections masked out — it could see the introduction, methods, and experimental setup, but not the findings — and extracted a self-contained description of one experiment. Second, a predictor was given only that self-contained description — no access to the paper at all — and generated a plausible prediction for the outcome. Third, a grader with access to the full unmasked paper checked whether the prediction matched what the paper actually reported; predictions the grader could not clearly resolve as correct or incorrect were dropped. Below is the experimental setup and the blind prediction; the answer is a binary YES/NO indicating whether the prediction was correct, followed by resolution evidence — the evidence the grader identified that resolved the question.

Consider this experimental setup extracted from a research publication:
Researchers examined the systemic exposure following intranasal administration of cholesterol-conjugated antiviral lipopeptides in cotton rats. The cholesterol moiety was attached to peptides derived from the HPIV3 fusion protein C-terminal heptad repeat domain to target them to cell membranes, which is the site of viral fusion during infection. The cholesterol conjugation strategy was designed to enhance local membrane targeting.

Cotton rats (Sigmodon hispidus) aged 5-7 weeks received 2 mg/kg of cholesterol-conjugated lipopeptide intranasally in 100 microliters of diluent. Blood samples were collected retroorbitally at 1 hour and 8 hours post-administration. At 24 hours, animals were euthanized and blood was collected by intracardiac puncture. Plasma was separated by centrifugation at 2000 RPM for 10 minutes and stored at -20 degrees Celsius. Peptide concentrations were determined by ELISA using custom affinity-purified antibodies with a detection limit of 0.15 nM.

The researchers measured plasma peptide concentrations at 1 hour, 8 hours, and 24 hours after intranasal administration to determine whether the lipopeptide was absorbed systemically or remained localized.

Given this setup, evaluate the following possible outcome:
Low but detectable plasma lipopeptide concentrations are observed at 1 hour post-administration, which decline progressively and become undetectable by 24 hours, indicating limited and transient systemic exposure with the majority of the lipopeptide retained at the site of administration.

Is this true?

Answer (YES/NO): NO